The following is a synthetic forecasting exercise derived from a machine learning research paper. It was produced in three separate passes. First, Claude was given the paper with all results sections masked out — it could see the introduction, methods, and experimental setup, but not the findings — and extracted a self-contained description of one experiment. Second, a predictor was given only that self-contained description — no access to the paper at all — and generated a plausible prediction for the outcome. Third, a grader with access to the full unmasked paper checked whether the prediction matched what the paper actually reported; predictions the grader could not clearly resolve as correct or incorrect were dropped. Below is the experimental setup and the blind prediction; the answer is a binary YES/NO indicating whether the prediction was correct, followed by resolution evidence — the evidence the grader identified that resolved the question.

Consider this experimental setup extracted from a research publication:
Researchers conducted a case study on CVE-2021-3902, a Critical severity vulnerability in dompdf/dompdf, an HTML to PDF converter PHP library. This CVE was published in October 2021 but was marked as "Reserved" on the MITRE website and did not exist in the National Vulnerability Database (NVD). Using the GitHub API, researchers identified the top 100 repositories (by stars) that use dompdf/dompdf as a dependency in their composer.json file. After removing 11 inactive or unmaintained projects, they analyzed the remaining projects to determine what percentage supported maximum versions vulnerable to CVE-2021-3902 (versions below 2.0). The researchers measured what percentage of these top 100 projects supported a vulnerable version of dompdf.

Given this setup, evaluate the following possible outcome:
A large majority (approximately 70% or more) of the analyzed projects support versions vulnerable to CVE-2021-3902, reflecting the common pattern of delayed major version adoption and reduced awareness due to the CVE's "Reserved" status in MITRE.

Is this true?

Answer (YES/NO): NO